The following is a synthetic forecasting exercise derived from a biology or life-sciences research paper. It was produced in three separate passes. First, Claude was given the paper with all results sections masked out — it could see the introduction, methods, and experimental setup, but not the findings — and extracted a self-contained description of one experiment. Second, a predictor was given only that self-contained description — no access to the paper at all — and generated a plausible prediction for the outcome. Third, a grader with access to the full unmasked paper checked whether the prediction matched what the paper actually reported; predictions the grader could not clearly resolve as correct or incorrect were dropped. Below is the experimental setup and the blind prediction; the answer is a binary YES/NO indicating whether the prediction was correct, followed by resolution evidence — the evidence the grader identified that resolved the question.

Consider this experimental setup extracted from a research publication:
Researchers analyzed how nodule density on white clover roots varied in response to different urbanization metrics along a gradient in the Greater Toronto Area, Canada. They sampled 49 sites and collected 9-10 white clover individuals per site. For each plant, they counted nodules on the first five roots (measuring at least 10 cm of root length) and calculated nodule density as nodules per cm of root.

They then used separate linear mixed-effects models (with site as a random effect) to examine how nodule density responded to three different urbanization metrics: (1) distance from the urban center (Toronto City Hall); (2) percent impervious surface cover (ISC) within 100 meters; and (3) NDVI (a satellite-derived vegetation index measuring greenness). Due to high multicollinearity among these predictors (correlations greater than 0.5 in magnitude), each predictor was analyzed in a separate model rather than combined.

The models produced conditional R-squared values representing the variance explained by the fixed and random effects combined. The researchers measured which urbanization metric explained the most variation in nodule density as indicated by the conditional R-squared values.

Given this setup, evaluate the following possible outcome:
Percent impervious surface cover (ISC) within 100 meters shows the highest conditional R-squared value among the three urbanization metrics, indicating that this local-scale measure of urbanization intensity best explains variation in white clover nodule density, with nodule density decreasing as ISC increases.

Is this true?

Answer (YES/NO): YES